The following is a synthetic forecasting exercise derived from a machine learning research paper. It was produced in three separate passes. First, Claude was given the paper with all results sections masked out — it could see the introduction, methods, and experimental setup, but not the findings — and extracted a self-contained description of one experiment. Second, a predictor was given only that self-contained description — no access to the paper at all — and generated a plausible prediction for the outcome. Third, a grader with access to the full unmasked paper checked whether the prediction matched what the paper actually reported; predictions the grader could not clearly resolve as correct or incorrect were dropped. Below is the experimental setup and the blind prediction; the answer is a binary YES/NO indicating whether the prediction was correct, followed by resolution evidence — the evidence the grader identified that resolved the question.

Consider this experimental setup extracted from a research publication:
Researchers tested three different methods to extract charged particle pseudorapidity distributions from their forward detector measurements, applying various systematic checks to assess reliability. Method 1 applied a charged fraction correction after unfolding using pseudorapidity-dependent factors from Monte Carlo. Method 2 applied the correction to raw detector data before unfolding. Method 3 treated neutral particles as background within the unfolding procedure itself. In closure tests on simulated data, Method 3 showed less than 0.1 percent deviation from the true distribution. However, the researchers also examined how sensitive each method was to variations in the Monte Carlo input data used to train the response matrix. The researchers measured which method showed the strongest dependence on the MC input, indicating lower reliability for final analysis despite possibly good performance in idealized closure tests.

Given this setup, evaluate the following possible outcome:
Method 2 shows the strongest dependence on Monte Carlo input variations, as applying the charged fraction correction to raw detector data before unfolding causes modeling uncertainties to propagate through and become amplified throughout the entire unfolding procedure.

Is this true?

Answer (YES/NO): NO